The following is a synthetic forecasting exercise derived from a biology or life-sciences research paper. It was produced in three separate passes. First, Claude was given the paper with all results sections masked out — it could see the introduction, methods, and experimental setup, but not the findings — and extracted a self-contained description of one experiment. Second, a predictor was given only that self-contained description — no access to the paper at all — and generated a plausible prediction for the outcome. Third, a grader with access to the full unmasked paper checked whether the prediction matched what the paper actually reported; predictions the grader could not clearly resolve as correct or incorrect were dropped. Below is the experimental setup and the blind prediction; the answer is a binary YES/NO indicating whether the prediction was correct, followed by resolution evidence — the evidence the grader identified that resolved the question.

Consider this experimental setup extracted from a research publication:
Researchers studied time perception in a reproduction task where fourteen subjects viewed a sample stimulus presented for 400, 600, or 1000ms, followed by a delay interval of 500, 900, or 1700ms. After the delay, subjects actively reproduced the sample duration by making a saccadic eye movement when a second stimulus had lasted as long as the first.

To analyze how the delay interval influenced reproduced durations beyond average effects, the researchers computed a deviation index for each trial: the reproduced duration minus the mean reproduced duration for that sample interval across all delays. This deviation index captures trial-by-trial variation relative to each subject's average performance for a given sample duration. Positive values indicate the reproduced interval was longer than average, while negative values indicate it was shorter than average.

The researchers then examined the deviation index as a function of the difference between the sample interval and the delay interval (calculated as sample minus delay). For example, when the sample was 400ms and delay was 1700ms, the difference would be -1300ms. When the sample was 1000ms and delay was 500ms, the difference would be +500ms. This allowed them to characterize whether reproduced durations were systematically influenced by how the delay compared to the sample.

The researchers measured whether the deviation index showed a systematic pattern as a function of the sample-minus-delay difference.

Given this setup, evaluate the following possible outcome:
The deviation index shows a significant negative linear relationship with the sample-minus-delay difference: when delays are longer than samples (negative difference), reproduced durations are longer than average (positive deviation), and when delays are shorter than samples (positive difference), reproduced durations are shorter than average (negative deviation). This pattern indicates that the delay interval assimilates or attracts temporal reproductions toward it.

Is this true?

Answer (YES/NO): NO